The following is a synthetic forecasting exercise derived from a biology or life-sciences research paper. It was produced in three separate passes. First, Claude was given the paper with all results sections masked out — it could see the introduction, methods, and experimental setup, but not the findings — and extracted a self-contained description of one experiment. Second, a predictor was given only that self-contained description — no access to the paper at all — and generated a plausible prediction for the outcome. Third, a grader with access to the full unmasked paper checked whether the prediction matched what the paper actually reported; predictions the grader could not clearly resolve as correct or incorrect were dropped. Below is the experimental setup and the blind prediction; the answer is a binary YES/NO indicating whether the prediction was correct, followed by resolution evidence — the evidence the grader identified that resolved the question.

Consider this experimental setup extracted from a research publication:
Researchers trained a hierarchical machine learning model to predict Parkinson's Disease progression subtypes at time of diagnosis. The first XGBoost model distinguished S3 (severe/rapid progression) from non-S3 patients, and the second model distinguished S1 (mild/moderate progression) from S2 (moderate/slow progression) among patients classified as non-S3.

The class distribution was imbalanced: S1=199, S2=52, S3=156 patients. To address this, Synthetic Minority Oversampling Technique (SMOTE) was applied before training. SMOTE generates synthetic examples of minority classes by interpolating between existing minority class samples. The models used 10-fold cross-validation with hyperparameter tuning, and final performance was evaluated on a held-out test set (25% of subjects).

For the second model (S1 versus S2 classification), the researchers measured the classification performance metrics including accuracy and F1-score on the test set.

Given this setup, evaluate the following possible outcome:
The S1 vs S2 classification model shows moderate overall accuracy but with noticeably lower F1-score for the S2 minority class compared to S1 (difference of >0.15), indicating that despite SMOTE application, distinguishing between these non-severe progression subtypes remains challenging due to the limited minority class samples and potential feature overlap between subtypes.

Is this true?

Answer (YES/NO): NO